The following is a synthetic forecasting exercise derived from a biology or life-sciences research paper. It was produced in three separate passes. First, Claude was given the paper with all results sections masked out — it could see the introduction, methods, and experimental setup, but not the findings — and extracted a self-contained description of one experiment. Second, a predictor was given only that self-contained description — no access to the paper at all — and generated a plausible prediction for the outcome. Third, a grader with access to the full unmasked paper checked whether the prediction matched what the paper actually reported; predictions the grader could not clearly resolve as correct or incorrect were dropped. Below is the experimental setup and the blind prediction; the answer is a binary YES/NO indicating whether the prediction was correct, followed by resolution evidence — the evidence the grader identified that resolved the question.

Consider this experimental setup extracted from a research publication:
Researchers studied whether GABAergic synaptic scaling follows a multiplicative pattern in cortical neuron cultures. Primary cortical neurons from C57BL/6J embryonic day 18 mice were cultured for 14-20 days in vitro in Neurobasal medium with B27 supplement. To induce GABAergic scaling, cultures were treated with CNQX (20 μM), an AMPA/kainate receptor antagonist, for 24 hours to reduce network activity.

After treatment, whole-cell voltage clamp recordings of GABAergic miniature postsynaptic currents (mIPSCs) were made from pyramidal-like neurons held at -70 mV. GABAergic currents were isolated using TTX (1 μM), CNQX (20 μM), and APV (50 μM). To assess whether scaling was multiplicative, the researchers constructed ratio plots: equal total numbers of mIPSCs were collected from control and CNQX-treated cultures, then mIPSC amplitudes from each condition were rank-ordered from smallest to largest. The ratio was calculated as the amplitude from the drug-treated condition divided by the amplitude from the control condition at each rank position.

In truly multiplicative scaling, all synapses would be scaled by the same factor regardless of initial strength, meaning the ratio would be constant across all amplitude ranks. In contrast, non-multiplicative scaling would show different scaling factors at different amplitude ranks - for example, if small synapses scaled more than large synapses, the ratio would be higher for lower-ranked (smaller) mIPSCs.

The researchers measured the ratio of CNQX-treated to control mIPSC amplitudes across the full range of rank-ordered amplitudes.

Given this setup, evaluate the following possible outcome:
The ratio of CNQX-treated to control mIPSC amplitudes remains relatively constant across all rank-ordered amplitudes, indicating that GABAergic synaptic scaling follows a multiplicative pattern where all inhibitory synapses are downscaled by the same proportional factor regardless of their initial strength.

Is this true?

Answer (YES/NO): YES